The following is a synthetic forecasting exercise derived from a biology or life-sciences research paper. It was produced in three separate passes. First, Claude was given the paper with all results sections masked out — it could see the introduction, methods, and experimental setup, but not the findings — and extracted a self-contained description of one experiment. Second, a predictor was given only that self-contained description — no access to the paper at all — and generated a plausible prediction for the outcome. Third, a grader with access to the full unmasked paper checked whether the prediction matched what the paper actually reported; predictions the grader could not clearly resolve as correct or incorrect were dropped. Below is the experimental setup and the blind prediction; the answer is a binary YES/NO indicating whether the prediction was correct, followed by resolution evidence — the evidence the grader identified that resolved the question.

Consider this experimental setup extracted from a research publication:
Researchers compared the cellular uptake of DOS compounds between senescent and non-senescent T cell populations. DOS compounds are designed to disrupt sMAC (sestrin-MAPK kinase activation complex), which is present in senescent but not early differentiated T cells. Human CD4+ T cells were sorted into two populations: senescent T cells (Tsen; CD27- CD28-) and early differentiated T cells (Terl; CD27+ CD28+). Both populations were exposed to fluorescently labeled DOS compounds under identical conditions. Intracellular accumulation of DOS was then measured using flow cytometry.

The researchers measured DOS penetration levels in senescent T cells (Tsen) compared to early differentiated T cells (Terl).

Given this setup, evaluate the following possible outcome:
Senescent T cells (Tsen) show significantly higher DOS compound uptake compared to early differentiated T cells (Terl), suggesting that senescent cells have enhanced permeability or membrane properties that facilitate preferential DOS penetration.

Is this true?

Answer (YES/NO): YES